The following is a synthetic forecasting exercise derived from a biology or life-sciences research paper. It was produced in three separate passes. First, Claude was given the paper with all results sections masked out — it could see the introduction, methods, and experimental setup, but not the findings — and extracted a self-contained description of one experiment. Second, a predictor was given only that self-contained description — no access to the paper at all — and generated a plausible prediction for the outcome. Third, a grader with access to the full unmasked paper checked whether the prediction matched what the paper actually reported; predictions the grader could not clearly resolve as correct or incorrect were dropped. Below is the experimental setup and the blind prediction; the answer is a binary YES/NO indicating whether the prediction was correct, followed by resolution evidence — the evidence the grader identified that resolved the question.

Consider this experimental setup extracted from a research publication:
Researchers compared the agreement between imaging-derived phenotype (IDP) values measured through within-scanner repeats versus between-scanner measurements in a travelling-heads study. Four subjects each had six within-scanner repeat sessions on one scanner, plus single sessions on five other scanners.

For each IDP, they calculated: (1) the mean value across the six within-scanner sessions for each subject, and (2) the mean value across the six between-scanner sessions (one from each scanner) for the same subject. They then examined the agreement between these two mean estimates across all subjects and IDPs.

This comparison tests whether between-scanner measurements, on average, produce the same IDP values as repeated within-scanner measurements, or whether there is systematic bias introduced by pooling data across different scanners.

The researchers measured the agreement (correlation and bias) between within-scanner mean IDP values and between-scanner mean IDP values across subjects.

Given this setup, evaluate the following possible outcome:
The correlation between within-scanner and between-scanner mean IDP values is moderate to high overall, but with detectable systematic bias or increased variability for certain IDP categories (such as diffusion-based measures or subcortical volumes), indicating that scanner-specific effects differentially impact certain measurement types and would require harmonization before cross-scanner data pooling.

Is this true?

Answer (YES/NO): YES